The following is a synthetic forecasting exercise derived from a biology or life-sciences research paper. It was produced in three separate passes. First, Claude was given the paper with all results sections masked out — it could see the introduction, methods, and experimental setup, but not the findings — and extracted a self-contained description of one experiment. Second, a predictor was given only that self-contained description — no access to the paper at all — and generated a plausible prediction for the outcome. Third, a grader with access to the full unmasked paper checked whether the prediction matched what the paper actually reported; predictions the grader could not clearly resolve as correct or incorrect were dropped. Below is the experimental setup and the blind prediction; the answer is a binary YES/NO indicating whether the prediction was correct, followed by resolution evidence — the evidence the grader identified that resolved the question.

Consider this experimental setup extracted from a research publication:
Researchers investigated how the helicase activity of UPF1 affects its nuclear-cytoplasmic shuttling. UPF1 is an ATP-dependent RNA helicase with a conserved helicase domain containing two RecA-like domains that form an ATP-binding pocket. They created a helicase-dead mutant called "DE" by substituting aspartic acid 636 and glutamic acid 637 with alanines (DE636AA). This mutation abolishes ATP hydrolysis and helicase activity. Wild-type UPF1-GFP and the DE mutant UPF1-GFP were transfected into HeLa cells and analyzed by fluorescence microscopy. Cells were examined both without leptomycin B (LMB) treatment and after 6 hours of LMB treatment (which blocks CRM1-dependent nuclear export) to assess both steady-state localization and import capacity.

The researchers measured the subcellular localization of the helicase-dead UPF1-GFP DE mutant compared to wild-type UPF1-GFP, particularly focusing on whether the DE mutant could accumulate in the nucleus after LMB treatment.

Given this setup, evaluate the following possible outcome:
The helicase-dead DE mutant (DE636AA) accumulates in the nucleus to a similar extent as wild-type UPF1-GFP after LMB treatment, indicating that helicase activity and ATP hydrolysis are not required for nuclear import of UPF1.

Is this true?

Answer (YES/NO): NO